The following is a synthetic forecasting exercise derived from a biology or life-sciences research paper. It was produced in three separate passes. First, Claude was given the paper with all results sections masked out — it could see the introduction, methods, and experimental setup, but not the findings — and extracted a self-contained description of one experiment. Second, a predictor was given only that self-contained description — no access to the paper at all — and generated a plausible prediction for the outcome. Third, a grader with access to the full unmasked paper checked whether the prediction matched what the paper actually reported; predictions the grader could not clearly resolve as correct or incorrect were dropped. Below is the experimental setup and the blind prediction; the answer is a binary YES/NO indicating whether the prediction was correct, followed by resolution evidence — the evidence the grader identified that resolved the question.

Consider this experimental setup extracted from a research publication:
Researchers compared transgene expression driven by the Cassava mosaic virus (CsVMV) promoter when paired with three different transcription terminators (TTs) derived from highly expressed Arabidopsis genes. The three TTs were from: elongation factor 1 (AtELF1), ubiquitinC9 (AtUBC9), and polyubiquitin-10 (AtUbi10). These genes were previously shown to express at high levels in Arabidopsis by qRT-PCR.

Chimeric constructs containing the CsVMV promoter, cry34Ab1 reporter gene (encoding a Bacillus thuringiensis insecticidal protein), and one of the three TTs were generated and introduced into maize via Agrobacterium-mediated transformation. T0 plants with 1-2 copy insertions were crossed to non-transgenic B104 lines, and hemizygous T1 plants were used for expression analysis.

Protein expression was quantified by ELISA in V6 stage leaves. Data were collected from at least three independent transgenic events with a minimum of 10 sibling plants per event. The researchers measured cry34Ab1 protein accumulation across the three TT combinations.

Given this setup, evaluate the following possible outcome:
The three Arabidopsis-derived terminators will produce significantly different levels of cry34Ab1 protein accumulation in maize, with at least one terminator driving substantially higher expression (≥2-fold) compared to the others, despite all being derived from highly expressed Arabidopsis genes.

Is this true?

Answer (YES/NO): YES